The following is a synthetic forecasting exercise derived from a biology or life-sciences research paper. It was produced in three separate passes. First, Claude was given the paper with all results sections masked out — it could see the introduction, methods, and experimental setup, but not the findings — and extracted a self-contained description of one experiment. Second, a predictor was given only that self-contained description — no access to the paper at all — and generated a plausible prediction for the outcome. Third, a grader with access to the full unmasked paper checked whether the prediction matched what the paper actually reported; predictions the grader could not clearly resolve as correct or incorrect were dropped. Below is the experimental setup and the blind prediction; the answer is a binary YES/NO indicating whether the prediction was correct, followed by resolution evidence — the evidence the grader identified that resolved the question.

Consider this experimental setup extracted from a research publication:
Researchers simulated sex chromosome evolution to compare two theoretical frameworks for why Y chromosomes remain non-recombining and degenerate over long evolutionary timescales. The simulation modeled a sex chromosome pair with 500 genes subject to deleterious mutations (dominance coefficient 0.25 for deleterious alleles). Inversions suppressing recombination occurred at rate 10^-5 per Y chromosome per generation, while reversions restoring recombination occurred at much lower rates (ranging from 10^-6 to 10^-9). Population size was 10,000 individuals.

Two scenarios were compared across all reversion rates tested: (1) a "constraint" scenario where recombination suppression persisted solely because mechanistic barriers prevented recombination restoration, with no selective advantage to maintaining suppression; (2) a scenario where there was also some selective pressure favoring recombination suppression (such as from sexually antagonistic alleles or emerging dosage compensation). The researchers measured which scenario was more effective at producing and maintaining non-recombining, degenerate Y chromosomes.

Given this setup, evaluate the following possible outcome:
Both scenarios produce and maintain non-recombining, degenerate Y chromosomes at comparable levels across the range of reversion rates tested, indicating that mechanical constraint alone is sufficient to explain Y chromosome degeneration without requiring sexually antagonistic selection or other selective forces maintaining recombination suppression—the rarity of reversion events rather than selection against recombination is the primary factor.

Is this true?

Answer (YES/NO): NO